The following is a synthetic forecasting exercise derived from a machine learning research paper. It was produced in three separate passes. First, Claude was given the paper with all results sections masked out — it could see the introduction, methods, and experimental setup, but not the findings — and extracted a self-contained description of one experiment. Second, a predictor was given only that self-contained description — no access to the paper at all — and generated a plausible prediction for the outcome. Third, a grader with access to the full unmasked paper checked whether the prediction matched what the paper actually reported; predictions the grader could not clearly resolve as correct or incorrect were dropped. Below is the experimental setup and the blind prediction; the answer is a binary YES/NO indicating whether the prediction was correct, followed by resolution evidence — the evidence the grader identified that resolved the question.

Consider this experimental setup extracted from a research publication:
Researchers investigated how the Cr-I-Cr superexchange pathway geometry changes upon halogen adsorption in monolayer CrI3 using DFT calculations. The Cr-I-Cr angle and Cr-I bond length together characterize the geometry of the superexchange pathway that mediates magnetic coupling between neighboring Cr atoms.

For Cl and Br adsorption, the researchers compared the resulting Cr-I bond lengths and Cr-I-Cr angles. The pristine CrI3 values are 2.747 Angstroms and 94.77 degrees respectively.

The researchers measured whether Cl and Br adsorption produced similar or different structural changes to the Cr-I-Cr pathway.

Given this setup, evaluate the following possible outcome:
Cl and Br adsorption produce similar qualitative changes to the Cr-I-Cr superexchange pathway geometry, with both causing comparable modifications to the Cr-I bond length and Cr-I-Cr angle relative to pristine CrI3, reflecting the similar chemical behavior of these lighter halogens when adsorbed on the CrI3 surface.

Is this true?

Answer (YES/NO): YES